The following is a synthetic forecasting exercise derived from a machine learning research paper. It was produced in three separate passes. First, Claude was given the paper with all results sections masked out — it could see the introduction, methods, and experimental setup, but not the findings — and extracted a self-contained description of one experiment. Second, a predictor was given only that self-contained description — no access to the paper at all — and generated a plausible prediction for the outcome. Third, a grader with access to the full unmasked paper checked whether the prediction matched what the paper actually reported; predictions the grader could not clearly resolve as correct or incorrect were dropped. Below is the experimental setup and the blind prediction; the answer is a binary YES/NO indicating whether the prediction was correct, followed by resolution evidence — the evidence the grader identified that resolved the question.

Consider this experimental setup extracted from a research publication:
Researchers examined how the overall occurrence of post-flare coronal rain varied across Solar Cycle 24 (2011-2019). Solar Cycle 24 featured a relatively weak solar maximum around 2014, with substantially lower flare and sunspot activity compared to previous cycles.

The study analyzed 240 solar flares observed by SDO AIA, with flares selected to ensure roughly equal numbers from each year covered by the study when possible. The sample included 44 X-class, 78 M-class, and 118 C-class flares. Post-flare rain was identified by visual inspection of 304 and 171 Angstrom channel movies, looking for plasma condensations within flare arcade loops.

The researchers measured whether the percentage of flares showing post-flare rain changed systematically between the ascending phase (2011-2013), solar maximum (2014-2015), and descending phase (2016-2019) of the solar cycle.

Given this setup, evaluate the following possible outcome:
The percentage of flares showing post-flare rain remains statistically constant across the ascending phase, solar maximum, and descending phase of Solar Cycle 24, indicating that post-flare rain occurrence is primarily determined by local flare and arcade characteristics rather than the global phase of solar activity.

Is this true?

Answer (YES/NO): NO